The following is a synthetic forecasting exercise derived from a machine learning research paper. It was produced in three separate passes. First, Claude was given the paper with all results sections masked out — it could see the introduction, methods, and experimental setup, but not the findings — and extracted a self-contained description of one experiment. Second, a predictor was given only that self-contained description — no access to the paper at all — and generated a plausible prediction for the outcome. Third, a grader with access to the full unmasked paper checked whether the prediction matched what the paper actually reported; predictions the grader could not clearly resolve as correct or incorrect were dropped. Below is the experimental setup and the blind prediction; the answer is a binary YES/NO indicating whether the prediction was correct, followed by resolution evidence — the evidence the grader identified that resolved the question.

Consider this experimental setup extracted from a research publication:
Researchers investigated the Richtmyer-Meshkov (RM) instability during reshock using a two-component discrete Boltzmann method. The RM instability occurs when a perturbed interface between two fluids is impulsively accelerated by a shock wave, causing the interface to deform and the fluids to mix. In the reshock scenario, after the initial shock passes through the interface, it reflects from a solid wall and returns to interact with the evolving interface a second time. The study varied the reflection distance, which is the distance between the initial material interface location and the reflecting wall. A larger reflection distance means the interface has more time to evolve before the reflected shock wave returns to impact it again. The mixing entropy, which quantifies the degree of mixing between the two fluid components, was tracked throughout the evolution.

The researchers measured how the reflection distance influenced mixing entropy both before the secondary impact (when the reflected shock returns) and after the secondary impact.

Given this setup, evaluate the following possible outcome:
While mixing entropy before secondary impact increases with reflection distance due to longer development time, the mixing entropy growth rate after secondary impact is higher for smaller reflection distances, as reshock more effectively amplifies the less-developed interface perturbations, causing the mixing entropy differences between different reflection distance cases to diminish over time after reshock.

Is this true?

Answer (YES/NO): NO